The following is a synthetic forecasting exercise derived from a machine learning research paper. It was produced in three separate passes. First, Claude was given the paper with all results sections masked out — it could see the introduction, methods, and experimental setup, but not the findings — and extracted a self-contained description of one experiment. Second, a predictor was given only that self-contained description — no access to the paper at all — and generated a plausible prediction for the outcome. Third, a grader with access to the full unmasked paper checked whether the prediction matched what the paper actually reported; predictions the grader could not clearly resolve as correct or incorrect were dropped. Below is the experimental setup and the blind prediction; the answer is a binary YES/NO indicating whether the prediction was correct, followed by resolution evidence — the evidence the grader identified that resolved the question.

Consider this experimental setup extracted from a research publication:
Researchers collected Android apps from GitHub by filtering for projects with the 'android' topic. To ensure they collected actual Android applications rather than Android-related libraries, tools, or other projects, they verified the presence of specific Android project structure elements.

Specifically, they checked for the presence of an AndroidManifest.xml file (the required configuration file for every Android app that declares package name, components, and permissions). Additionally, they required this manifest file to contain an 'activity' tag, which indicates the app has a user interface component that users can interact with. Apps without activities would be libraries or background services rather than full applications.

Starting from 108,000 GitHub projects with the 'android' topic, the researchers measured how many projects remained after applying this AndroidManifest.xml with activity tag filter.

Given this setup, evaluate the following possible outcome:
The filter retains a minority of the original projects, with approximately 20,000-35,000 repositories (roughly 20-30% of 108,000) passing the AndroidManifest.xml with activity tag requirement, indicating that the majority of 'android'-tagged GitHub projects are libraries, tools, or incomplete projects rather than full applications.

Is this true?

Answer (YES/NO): NO